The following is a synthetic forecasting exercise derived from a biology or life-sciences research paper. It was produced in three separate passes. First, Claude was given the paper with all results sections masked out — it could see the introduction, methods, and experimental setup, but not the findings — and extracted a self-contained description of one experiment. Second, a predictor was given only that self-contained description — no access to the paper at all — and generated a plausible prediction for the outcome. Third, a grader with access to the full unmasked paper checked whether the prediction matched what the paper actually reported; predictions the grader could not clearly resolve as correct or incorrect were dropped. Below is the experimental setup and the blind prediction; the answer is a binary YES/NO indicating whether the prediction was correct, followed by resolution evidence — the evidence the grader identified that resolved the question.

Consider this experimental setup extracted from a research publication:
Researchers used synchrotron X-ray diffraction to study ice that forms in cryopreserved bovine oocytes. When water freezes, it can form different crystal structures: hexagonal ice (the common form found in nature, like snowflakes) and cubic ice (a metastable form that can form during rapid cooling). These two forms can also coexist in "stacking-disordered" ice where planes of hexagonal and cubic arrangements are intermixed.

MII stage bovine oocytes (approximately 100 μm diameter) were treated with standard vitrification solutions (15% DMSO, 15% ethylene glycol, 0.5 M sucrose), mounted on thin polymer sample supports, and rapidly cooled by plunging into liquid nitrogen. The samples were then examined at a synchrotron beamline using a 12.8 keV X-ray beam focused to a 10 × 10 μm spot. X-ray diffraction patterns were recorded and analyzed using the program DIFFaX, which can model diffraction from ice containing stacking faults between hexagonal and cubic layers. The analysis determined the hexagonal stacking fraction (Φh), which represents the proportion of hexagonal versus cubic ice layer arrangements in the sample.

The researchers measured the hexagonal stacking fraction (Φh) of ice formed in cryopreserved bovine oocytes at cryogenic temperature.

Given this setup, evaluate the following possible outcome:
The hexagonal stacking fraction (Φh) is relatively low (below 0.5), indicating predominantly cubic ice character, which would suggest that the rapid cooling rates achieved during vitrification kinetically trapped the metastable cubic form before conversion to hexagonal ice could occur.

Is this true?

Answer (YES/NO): YES